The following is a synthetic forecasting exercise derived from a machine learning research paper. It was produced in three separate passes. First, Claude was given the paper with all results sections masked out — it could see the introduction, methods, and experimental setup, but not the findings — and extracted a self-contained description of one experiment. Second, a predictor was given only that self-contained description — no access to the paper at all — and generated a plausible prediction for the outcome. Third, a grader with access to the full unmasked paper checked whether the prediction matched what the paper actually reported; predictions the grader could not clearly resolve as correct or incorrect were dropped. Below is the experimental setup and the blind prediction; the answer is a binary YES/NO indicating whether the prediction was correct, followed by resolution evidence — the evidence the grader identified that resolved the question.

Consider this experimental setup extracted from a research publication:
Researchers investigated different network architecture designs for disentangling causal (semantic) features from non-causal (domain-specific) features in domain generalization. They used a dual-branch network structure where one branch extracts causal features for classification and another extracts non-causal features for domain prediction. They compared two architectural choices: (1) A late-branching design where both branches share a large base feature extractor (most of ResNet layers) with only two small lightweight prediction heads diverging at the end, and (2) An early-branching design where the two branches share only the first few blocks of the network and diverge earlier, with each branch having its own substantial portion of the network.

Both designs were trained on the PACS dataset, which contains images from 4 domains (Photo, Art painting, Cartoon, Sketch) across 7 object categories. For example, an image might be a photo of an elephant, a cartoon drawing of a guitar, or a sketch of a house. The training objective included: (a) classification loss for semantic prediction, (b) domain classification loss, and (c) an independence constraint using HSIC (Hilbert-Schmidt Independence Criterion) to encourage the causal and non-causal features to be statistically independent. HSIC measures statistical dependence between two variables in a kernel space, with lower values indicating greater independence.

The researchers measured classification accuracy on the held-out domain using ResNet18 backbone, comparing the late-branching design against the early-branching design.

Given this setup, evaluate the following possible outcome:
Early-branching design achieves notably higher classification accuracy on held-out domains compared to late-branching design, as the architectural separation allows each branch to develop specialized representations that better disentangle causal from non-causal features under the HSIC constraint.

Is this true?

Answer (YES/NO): YES